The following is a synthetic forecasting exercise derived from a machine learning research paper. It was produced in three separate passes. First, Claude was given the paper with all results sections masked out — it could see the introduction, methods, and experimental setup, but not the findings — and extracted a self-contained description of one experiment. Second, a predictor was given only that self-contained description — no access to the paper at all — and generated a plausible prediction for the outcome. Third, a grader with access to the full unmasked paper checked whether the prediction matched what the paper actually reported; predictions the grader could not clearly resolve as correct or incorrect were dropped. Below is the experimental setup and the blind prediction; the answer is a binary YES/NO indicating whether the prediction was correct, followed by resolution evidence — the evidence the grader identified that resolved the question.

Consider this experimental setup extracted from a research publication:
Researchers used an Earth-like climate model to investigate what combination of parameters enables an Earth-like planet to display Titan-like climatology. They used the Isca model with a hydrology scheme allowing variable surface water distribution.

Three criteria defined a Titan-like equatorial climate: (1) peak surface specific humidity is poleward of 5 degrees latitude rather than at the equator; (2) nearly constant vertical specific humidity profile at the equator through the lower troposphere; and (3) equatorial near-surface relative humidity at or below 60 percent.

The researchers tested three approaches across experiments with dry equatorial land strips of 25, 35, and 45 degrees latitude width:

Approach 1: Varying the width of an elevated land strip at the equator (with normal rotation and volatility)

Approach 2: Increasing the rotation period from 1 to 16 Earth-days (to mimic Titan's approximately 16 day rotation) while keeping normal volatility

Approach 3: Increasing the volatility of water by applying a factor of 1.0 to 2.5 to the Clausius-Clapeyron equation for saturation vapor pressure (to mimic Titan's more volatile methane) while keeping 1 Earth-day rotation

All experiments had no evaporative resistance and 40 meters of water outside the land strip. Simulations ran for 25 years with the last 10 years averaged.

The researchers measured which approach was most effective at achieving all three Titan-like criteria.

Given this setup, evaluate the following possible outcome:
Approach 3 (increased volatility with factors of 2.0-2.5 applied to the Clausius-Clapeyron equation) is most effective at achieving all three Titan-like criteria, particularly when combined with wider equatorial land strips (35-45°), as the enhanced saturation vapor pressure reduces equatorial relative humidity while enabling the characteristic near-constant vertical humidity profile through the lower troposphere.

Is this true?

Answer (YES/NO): NO